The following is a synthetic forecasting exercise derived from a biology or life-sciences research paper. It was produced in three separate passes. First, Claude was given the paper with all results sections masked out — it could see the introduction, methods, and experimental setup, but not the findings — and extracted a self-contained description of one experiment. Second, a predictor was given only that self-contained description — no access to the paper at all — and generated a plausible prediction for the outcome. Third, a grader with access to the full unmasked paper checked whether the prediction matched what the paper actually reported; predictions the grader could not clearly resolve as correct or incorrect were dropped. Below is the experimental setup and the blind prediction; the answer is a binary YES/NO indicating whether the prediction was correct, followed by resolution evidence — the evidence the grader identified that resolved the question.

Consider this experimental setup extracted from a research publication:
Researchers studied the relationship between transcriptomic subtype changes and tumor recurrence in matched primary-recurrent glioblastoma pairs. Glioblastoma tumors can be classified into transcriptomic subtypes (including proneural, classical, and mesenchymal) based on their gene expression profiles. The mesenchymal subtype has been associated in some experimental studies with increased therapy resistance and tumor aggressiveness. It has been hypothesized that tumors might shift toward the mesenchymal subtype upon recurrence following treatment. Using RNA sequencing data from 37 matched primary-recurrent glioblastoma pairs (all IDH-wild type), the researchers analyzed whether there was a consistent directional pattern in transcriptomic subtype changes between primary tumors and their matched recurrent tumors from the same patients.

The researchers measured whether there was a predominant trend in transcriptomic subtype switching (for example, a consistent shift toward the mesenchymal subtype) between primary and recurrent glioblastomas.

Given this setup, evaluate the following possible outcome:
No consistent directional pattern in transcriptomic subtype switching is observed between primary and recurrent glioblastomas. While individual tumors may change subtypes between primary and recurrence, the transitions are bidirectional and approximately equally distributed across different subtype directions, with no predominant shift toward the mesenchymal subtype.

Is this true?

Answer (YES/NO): YES